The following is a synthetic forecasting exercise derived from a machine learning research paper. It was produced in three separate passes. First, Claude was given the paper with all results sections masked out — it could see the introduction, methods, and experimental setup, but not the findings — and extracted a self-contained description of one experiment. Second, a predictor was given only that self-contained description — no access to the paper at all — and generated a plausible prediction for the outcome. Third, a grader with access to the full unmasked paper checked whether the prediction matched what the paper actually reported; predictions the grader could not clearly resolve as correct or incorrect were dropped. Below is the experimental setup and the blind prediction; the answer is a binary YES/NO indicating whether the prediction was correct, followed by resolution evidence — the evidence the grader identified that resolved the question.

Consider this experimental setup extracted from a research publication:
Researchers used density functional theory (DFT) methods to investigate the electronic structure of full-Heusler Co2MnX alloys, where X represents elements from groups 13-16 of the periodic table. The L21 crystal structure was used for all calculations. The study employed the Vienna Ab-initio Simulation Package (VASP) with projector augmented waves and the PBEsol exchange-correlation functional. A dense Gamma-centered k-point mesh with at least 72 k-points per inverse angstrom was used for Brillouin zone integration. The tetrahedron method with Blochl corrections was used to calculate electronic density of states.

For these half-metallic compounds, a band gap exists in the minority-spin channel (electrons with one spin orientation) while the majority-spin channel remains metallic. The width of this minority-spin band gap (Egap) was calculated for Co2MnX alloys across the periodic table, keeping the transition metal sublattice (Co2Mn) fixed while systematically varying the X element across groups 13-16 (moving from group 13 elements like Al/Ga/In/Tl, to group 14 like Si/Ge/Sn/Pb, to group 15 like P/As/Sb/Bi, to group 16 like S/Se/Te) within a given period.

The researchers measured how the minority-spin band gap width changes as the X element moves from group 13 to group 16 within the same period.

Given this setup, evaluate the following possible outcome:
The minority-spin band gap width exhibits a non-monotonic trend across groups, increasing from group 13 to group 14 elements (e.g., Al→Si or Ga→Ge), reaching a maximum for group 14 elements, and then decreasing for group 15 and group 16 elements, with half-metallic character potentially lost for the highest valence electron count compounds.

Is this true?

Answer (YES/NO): NO